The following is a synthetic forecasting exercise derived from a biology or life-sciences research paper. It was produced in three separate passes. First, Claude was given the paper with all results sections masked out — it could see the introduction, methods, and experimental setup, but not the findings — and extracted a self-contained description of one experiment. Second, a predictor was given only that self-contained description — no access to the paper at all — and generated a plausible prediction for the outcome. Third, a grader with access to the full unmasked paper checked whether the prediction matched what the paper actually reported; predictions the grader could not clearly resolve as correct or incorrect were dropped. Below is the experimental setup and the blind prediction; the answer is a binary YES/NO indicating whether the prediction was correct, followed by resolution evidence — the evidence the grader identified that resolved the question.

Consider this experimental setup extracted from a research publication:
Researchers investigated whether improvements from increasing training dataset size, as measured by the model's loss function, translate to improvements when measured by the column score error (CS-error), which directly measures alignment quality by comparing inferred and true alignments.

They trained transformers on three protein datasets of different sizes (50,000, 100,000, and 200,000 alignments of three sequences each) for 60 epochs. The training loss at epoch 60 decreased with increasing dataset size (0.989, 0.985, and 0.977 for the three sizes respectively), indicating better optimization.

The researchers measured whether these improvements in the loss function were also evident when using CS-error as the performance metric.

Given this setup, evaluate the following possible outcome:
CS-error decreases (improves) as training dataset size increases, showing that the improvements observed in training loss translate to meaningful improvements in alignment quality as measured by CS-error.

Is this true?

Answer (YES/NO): NO